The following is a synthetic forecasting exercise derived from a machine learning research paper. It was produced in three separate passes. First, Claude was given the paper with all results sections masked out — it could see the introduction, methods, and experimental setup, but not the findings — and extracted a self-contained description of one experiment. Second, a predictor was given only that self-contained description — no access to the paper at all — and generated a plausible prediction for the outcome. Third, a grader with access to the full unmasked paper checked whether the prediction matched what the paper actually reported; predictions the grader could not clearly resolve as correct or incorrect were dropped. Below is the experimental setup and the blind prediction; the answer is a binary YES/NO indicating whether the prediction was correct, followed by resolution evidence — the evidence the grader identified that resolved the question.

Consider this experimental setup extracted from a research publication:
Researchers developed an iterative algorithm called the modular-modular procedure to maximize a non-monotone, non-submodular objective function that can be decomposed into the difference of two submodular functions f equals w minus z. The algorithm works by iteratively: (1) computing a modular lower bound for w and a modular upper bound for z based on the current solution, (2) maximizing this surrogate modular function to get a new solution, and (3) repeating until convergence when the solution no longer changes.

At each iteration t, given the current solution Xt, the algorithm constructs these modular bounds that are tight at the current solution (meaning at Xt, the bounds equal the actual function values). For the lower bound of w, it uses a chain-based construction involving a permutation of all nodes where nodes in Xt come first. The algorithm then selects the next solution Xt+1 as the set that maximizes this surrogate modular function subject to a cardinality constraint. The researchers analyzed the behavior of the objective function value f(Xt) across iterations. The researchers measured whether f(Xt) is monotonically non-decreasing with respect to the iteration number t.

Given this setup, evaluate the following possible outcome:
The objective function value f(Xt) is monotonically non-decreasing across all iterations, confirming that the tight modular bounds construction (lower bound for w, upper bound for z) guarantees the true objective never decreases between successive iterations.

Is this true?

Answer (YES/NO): YES